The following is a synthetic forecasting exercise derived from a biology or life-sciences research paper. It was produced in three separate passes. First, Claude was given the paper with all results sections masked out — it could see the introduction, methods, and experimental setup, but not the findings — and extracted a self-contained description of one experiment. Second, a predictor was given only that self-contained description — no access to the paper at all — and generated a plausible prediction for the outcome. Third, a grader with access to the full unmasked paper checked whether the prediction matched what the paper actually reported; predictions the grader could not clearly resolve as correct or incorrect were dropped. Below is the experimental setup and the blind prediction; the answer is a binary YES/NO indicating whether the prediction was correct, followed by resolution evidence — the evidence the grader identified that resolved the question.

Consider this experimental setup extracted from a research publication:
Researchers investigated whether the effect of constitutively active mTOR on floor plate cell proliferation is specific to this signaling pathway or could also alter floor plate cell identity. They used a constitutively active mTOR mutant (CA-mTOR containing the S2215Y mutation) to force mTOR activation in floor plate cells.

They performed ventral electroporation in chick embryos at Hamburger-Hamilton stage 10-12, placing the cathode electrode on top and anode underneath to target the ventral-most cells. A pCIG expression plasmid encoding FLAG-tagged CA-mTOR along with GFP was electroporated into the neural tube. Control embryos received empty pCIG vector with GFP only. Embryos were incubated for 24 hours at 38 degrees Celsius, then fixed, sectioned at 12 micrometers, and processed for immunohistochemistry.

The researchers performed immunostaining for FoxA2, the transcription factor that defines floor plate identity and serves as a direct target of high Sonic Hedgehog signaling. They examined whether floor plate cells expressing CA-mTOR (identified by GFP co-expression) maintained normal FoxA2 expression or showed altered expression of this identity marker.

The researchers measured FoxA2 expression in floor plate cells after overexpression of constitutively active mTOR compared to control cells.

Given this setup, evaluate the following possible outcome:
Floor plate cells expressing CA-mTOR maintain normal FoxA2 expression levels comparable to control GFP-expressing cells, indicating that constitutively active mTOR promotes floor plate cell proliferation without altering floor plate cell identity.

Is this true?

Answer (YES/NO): YES